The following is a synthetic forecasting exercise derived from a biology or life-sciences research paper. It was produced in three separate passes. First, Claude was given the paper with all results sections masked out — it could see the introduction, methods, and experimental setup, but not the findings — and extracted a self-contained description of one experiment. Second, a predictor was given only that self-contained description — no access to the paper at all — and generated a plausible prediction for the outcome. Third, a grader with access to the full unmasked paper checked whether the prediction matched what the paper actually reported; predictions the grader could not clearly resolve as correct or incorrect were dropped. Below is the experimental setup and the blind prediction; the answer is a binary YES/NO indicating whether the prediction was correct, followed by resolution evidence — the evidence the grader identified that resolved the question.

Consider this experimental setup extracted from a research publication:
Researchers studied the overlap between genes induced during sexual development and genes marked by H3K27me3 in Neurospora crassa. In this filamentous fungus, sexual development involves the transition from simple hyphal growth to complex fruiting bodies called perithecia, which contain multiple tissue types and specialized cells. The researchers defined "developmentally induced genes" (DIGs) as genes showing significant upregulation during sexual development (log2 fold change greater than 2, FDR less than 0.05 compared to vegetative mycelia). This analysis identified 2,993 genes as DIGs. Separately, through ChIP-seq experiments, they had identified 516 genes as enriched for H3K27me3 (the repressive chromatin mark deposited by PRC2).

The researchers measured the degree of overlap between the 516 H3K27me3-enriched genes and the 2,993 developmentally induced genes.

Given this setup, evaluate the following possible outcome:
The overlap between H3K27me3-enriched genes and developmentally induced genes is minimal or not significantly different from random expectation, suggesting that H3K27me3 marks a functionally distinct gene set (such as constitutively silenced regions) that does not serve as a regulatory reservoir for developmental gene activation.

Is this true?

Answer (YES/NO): NO